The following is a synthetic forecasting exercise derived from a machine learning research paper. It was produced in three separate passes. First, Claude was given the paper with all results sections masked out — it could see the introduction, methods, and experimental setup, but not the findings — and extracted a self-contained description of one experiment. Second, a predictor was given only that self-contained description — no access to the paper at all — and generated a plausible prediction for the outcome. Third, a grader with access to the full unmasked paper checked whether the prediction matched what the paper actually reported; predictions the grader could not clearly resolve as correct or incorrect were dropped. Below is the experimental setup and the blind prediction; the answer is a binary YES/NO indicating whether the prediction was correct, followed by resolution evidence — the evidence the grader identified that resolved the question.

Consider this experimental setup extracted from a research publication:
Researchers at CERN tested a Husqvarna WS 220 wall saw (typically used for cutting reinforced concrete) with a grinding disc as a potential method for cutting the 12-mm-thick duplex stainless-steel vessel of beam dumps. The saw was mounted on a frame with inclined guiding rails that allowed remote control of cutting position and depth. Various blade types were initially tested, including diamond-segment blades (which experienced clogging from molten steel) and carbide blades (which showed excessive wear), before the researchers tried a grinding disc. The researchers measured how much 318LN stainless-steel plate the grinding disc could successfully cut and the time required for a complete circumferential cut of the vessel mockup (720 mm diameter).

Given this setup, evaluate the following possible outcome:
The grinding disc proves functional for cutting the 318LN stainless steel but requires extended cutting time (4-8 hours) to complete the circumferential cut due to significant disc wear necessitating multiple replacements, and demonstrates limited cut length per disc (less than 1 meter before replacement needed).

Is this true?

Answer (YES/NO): NO